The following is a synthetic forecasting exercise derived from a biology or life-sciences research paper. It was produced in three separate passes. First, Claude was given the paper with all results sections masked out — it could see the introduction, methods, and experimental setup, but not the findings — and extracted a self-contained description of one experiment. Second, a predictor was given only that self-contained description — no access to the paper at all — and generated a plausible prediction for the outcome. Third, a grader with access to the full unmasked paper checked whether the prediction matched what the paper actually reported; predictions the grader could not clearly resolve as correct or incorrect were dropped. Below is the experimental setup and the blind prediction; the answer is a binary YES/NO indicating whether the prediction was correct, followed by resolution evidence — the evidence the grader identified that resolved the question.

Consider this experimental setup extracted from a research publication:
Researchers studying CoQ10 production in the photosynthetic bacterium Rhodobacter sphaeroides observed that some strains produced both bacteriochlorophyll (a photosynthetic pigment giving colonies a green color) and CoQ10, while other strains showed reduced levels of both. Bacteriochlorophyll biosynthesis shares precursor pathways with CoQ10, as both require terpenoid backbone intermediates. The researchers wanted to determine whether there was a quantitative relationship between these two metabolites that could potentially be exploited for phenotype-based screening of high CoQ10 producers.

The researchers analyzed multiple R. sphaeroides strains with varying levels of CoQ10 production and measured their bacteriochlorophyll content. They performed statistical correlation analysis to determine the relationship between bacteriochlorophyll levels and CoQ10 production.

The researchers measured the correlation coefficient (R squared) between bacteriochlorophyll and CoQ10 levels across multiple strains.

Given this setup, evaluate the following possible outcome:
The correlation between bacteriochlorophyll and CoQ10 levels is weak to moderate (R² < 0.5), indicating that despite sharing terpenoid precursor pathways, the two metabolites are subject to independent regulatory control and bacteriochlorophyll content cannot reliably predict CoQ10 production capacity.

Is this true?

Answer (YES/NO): NO